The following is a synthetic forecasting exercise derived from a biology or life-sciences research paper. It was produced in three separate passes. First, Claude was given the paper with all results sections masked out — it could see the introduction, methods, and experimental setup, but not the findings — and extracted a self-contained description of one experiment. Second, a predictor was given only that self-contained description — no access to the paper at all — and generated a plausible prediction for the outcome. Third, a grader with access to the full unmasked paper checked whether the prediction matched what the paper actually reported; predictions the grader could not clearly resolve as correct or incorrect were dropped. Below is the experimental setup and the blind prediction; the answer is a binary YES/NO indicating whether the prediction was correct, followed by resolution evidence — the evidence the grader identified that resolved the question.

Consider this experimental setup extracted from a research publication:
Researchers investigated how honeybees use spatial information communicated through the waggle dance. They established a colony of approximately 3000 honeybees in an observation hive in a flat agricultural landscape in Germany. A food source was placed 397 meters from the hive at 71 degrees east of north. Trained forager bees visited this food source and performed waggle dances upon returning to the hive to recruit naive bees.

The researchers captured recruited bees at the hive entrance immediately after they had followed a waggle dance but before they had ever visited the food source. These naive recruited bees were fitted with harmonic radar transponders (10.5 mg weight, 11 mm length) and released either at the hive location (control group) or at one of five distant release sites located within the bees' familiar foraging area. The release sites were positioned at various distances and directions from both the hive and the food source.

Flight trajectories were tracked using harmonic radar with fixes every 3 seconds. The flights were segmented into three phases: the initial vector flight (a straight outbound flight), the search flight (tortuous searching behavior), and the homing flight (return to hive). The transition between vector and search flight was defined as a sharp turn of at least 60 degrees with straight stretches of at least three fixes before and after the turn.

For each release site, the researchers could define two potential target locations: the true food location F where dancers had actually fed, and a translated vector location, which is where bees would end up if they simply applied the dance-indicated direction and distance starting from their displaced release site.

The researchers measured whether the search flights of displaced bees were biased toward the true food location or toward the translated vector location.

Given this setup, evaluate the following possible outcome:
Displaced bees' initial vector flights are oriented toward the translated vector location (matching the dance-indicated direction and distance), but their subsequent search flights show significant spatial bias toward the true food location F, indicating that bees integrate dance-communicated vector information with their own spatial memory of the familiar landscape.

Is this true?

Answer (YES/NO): YES